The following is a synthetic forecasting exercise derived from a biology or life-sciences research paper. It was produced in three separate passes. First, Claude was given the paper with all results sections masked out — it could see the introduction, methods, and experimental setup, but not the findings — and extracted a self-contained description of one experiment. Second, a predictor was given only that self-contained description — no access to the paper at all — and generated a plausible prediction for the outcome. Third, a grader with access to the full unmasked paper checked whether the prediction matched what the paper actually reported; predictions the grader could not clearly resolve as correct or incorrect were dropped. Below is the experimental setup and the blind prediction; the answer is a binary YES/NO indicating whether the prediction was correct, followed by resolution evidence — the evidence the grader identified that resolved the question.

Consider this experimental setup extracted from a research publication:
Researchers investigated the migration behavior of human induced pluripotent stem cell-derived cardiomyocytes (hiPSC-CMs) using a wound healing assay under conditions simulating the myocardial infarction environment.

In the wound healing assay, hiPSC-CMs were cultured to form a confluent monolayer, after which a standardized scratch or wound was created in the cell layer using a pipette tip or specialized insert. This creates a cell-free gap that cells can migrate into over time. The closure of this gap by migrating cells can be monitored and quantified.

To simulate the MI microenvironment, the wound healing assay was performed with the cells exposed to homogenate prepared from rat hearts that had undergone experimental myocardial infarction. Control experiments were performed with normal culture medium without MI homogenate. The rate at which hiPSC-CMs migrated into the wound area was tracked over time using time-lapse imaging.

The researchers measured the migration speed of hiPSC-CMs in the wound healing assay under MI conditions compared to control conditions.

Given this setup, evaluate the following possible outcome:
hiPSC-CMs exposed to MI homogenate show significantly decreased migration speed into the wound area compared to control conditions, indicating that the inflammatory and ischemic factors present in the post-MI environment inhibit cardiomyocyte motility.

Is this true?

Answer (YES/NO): NO